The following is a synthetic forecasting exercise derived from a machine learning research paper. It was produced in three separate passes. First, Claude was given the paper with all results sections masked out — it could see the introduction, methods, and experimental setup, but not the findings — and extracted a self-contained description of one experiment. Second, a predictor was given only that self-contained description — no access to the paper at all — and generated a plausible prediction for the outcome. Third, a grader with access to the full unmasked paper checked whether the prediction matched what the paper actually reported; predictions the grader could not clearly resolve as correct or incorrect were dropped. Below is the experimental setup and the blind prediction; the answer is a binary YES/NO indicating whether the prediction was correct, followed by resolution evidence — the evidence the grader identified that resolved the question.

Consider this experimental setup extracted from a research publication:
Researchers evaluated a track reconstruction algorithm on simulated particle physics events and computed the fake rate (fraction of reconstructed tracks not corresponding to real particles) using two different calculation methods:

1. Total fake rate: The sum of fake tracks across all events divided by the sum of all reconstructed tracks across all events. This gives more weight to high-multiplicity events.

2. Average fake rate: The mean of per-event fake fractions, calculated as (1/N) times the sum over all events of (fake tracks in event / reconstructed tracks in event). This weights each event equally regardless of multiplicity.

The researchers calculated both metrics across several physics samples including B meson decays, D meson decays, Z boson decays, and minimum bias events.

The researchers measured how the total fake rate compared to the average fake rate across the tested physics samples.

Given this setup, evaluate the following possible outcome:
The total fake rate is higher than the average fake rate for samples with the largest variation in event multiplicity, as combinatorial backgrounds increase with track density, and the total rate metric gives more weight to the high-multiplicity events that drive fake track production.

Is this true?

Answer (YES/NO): NO